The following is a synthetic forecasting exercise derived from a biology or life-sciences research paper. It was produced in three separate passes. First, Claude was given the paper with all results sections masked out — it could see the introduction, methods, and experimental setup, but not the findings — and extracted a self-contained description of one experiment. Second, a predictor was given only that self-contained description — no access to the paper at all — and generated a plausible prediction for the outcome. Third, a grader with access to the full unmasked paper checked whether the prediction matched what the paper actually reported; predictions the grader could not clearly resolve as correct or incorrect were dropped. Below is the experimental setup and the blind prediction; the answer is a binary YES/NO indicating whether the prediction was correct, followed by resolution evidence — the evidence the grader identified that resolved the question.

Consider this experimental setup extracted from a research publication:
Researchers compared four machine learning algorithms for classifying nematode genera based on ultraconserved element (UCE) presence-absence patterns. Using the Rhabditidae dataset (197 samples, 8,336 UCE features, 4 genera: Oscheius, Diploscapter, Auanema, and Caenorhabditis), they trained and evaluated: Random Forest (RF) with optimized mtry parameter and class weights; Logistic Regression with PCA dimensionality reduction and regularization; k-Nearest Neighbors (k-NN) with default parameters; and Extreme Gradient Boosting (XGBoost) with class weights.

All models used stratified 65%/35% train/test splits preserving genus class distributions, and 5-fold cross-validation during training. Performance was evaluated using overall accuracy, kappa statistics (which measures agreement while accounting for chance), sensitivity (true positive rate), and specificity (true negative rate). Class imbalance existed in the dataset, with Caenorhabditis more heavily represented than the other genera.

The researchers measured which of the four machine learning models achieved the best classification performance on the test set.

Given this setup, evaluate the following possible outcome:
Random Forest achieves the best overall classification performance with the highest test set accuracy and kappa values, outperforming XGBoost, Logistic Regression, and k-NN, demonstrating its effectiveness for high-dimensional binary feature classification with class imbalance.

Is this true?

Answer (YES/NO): NO